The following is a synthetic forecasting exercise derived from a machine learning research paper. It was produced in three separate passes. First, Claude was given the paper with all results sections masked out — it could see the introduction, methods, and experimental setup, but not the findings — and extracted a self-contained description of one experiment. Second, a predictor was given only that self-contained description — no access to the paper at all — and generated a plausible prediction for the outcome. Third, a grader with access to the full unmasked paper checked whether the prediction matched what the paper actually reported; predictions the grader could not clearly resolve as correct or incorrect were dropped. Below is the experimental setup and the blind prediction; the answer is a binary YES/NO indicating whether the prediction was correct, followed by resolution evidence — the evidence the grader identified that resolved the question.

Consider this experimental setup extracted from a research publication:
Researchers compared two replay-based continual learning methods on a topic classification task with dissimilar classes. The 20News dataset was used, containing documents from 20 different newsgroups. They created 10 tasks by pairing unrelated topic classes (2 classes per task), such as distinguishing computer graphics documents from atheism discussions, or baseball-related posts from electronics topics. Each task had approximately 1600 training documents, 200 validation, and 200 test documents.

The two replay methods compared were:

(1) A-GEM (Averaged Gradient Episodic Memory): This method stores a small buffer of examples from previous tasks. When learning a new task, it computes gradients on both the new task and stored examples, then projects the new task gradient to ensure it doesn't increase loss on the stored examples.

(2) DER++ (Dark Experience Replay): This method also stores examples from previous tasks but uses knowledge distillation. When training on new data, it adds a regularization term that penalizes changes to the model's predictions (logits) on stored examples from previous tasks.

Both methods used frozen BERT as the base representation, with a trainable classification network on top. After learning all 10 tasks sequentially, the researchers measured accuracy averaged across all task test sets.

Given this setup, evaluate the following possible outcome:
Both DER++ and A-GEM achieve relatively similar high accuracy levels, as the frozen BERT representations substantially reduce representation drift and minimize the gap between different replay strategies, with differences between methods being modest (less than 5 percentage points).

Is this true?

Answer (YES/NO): NO